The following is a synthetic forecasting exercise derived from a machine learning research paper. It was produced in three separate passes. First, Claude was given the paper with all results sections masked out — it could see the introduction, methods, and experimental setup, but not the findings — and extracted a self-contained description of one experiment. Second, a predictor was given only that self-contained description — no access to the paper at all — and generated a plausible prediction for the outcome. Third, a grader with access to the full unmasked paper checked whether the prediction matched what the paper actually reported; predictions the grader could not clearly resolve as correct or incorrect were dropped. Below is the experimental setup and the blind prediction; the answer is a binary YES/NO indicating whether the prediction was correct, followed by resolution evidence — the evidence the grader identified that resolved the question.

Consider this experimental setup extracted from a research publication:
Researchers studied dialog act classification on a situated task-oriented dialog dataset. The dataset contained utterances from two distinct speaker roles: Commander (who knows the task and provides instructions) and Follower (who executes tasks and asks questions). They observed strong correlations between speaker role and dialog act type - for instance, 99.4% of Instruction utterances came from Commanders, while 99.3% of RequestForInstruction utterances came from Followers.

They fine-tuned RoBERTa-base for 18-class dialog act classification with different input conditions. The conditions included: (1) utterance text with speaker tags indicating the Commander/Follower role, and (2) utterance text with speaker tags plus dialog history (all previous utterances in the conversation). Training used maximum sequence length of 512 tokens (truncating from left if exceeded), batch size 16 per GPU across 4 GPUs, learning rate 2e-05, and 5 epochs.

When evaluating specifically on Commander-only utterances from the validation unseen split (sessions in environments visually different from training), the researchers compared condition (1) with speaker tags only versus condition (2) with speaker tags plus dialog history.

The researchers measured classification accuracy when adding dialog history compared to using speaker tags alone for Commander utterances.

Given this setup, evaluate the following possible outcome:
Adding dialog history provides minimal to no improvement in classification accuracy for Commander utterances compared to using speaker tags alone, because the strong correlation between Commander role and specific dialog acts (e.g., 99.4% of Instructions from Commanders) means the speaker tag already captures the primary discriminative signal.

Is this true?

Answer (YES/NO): NO